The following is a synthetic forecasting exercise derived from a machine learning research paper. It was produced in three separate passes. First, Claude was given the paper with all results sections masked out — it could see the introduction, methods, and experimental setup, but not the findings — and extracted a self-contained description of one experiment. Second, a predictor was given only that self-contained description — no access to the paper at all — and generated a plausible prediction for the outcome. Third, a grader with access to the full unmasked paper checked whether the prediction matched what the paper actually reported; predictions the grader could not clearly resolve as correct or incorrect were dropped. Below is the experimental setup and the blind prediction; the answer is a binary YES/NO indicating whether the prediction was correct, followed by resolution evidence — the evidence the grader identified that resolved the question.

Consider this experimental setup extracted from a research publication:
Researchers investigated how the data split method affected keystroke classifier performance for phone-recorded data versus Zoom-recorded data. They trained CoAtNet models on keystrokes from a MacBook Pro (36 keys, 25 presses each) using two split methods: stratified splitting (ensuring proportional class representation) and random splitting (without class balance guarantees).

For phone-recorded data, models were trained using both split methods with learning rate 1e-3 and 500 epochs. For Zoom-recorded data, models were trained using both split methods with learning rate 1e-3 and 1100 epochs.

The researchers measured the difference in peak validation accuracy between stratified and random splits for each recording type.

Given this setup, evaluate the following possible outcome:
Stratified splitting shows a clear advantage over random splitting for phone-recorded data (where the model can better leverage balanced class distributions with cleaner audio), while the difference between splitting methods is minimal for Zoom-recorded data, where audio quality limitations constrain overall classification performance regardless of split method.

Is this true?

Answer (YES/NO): NO